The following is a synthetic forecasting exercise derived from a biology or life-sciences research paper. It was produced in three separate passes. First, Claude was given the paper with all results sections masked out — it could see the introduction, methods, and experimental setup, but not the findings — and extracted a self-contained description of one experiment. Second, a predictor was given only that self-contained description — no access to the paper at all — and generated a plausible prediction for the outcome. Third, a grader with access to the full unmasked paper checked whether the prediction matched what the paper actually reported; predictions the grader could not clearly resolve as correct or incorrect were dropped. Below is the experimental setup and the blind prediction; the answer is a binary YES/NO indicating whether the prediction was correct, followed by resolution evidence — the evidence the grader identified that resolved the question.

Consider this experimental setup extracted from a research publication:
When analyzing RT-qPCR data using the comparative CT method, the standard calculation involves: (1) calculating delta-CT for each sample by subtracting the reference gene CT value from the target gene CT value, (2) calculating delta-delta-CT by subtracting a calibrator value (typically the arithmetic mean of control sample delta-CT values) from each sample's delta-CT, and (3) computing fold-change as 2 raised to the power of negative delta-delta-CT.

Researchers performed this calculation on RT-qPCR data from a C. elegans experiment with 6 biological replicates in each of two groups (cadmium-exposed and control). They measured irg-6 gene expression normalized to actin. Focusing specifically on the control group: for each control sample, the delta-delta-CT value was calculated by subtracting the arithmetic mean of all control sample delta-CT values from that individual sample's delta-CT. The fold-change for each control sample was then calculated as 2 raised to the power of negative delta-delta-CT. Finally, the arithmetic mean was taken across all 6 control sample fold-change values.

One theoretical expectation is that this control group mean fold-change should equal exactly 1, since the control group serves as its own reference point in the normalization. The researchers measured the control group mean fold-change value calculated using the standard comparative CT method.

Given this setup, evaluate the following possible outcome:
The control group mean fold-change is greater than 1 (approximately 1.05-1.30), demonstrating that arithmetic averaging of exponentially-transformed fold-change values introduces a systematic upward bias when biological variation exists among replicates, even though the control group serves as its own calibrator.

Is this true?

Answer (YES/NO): NO